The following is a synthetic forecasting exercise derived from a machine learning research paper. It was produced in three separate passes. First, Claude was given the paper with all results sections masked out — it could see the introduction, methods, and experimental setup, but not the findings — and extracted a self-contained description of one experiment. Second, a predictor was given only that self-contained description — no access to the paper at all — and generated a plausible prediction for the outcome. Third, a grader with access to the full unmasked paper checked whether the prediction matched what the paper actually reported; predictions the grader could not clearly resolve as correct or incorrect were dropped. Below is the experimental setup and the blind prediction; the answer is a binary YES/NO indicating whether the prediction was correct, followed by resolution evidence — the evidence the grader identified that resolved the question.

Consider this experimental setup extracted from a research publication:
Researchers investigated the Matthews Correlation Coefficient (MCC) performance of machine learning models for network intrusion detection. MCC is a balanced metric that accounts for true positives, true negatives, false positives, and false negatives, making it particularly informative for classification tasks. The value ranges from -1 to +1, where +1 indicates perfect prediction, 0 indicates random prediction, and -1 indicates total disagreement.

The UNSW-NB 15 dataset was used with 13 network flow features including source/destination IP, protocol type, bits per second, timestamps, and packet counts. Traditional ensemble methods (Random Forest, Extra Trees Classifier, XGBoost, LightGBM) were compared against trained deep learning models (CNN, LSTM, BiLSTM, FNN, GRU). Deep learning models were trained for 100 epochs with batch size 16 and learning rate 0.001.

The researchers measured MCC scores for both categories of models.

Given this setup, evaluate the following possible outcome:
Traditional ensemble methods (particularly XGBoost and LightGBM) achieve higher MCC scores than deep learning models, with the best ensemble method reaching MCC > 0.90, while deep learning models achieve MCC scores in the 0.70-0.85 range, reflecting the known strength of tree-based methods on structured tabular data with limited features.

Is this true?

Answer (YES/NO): NO